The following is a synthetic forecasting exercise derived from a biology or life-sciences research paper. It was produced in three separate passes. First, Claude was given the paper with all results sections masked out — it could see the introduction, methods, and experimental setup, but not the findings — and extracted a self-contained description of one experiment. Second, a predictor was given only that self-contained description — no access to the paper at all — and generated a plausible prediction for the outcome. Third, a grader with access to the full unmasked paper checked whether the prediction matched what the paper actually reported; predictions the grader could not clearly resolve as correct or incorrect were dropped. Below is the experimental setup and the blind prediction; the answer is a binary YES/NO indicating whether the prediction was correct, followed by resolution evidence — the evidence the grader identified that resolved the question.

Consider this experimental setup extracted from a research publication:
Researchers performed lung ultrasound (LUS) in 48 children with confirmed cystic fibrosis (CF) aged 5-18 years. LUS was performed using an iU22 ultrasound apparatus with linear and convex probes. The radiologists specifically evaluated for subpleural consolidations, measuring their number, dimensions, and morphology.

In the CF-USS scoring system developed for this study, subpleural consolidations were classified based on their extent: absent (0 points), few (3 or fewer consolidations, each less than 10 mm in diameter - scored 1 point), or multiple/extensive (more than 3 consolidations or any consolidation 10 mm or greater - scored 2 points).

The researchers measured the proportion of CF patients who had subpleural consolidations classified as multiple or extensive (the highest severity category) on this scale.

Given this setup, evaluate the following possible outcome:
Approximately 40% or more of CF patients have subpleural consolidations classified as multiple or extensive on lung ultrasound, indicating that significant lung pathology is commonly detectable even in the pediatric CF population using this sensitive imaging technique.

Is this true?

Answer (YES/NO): NO